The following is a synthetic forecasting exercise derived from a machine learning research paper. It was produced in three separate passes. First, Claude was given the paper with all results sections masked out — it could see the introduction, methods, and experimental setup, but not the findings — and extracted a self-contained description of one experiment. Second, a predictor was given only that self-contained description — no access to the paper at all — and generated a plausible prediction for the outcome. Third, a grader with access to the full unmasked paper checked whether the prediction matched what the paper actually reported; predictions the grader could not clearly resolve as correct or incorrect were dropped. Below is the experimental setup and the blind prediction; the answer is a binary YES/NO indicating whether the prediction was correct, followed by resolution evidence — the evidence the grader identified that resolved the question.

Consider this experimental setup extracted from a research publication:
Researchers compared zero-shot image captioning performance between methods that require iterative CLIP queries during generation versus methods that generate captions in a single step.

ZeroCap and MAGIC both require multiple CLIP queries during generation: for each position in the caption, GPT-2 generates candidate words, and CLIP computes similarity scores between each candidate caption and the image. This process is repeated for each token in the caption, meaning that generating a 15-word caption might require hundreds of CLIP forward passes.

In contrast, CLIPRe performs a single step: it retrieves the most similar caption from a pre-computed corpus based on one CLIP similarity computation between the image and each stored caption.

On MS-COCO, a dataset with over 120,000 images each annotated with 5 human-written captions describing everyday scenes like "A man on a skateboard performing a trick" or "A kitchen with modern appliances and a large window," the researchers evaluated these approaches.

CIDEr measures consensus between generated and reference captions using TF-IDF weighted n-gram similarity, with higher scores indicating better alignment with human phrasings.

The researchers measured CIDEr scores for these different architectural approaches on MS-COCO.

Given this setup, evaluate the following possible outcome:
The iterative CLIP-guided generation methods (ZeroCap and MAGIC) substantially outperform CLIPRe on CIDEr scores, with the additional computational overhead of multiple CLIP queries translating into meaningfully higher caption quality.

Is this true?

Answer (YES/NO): YES